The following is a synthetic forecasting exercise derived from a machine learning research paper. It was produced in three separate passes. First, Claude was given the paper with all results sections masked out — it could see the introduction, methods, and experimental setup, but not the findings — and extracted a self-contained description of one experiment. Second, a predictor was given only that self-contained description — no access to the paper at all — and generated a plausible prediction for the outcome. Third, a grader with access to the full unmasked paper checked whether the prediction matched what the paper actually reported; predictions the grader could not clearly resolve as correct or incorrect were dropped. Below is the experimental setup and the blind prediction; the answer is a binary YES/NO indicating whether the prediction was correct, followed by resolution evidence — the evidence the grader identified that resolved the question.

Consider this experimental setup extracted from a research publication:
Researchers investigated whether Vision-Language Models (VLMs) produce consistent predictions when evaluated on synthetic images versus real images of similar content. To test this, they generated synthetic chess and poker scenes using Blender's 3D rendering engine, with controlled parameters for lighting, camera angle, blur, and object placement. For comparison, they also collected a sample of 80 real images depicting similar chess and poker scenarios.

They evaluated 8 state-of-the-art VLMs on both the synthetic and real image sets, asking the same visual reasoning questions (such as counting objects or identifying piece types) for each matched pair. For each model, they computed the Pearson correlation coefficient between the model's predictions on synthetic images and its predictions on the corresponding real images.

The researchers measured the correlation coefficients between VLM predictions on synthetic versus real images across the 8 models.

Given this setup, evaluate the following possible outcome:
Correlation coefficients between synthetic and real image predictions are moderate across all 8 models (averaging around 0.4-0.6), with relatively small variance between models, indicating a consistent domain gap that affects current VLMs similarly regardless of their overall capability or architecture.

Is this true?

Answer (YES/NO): NO